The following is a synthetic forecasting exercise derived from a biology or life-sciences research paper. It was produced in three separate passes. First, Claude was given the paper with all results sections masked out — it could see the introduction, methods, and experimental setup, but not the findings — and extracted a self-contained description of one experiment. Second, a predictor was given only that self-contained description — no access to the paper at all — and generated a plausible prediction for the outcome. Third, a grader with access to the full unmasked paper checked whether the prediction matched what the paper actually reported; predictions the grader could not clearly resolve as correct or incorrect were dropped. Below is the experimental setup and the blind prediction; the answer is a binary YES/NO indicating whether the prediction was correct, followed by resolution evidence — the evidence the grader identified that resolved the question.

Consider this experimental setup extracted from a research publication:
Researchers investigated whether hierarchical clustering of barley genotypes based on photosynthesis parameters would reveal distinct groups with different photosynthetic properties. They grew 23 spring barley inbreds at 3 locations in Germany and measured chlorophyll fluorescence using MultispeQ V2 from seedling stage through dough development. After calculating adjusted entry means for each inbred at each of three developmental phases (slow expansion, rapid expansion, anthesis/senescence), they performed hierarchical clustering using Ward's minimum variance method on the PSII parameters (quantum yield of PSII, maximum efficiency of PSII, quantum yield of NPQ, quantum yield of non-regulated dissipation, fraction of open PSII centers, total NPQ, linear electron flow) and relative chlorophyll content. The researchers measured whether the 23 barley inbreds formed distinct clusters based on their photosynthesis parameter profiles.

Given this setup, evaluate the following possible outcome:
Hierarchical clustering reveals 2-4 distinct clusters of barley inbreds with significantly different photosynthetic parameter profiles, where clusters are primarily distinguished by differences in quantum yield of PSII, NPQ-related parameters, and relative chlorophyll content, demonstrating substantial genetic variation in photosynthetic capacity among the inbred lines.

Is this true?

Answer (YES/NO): NO